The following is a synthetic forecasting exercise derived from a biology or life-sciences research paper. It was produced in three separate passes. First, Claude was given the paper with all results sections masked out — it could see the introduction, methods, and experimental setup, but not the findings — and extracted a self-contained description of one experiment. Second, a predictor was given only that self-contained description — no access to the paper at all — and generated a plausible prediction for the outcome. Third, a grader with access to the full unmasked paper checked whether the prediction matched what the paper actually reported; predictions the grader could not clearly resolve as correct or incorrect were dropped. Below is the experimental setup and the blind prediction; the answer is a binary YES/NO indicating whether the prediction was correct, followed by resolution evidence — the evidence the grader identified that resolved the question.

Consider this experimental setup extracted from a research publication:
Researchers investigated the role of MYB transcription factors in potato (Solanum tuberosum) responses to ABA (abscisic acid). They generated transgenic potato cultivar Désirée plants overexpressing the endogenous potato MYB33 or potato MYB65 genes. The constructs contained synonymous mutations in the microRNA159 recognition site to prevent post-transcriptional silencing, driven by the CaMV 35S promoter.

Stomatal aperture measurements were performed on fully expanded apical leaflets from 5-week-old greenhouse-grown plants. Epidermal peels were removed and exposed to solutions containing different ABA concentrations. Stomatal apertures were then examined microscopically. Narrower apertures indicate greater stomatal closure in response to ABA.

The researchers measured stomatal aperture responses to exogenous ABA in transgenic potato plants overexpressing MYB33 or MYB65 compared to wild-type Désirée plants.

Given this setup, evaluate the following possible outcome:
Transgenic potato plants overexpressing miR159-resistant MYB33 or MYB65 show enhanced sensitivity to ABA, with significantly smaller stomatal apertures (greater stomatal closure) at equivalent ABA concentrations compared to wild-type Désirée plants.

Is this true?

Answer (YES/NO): YES